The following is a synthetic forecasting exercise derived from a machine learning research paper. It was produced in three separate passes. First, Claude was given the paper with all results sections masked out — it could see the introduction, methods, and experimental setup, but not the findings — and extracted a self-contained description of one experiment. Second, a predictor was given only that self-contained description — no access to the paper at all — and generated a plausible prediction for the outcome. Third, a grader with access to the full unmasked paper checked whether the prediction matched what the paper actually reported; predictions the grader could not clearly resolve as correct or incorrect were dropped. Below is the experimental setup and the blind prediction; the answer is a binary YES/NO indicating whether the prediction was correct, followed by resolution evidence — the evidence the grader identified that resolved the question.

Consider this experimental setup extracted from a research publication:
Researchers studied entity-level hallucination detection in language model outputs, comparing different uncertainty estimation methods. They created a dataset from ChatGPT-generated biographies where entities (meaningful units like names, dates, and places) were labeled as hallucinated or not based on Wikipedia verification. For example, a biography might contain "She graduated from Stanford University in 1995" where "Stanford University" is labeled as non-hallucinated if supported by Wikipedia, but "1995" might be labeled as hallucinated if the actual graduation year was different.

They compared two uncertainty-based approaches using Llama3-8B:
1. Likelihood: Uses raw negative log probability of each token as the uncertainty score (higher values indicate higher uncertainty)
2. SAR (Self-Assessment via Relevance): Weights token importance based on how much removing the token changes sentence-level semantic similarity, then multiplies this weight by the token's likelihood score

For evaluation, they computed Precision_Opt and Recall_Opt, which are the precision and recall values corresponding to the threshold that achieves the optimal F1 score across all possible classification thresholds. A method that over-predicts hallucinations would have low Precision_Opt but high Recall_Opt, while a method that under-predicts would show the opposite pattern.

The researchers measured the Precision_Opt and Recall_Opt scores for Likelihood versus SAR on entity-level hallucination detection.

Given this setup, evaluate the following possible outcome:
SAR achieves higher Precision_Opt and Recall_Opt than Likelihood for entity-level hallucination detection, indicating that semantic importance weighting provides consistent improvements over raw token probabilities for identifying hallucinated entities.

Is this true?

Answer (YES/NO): NO